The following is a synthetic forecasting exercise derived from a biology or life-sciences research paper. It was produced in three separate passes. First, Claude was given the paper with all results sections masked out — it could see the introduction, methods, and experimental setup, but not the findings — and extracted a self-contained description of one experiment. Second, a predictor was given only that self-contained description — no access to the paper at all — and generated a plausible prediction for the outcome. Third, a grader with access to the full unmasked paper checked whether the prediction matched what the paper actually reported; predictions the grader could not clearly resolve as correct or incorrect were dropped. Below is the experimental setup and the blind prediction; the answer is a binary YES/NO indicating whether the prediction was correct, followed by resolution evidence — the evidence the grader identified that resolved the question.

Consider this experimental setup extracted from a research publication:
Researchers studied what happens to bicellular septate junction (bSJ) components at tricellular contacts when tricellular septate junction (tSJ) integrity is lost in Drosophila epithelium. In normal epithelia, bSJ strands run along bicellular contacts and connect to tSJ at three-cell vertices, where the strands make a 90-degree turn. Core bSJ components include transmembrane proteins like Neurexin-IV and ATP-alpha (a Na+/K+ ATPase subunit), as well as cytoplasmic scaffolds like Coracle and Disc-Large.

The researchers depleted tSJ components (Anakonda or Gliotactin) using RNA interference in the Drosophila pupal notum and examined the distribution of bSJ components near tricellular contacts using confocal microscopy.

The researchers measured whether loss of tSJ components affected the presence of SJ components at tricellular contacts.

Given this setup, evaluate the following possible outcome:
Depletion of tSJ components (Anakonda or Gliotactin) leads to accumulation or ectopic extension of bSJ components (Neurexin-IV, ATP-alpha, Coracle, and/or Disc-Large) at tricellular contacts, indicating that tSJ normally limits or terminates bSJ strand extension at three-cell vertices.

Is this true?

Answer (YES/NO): NO